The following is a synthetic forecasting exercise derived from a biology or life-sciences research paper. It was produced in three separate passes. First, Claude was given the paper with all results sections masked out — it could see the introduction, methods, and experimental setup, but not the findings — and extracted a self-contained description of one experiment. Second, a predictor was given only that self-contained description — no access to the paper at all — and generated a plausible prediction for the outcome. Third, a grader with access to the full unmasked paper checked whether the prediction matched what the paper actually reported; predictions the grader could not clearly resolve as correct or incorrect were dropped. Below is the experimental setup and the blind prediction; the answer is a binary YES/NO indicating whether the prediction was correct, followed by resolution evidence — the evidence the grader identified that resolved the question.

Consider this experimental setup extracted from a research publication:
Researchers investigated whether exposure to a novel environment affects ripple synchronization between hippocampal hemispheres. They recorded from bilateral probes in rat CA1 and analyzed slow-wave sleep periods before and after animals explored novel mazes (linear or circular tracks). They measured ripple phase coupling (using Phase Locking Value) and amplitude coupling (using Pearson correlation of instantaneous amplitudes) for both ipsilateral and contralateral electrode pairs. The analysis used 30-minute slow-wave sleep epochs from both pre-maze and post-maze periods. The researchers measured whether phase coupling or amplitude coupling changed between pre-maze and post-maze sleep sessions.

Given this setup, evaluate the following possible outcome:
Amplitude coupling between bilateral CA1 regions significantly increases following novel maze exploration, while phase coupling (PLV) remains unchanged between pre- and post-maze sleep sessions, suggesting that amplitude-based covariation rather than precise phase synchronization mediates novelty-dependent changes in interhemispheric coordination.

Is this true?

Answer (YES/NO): NO